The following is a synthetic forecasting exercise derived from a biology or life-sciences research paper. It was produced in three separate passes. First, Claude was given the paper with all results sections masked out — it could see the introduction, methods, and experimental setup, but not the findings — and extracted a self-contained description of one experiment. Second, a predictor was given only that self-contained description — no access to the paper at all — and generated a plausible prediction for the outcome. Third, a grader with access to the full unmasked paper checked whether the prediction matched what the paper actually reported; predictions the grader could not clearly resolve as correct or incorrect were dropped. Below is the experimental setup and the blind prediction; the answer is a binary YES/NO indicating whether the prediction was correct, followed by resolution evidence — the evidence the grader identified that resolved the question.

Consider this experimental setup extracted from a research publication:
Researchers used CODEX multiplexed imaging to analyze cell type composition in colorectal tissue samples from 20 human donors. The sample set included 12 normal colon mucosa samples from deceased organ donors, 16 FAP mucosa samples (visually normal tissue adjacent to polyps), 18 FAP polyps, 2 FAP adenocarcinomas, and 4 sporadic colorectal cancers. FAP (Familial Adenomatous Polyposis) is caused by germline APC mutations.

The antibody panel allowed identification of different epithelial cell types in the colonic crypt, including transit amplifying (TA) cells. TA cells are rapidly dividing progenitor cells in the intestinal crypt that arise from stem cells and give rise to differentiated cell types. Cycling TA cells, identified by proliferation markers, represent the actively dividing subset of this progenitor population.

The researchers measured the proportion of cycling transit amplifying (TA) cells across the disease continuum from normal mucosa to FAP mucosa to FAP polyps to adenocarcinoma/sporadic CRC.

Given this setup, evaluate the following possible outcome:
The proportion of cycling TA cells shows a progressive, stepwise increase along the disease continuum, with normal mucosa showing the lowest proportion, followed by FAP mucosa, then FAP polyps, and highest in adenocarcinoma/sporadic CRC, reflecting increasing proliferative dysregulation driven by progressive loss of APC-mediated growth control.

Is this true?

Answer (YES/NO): NO